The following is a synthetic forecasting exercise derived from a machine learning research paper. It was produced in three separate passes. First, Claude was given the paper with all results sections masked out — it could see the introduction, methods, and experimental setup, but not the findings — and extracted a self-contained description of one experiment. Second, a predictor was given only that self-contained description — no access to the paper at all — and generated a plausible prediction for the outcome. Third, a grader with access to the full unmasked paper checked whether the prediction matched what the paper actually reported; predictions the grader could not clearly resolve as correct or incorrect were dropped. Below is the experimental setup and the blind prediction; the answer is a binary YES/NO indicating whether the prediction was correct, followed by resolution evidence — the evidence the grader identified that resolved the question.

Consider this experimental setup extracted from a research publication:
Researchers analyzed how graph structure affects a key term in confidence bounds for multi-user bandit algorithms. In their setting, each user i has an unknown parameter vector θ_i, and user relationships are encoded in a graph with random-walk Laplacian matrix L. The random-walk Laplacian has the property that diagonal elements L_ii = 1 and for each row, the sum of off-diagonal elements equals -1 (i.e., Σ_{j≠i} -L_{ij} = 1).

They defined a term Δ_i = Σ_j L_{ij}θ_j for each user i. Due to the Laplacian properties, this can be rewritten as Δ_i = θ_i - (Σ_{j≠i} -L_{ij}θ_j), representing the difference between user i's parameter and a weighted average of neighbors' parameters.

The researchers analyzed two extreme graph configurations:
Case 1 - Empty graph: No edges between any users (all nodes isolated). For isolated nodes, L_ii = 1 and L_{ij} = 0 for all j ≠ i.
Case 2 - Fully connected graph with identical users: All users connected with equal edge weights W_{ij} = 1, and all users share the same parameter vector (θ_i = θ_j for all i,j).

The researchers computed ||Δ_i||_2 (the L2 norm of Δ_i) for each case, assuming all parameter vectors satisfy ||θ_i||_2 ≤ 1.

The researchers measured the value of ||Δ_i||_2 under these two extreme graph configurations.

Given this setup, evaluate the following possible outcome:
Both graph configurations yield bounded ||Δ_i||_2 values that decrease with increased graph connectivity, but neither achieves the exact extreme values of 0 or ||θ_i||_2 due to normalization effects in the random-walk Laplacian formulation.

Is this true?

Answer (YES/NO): NO